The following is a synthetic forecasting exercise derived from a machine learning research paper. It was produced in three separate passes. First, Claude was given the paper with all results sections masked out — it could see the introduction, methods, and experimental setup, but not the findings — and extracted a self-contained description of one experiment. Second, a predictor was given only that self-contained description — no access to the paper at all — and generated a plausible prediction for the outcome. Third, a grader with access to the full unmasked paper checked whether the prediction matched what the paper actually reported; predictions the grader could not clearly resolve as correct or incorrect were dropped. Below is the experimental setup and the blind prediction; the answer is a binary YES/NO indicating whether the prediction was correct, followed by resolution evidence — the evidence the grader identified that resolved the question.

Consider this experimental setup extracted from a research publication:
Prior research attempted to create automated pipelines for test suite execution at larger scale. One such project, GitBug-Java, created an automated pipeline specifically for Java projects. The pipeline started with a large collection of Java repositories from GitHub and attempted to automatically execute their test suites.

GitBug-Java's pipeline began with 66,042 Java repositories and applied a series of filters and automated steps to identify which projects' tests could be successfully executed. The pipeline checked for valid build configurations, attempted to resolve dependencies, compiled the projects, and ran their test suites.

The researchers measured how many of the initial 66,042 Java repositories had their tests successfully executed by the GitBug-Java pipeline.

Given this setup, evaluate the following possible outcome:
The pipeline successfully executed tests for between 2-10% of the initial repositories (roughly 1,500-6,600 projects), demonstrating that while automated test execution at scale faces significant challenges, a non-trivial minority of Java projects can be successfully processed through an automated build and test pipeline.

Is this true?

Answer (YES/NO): NO